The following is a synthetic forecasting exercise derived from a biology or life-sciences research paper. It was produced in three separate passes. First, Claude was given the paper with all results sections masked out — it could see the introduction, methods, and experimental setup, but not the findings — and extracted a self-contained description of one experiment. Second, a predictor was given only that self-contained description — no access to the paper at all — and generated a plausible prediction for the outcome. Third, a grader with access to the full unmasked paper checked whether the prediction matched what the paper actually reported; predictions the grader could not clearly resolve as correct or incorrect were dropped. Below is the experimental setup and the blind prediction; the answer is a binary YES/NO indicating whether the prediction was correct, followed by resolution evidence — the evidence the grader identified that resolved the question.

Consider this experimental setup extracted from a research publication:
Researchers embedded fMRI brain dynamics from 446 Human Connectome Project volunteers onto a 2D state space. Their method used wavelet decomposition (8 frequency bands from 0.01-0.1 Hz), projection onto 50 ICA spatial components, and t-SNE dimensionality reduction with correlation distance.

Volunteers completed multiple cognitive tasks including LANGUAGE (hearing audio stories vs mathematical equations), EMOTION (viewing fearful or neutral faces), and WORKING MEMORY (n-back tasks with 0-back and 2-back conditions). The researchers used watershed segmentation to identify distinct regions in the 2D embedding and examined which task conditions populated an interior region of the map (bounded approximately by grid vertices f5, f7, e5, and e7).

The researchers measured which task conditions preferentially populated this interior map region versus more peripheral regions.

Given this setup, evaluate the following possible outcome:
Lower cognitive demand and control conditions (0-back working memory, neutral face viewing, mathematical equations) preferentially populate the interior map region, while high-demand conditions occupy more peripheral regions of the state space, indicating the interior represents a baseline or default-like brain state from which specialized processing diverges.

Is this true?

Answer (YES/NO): NO